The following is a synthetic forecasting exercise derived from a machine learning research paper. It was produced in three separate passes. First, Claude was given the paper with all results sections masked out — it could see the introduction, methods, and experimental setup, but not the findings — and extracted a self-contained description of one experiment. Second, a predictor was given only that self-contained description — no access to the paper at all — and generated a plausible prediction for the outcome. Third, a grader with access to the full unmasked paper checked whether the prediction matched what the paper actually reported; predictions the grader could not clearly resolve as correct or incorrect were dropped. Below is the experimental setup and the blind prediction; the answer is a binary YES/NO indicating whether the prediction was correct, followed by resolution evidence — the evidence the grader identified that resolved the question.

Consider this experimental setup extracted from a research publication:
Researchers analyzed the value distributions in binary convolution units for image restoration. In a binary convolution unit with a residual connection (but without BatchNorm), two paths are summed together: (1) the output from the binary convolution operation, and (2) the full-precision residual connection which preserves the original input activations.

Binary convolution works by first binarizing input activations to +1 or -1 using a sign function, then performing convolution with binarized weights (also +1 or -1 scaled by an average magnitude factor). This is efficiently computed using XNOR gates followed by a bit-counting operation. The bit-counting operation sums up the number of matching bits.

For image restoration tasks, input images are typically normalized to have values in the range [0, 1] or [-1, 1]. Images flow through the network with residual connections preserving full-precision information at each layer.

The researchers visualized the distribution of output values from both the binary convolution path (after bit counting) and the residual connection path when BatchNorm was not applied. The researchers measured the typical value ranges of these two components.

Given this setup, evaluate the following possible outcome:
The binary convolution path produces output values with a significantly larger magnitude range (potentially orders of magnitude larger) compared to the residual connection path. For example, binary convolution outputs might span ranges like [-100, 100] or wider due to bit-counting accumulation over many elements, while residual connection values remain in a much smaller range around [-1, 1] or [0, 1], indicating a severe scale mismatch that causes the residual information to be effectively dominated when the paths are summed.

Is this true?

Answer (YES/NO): YES